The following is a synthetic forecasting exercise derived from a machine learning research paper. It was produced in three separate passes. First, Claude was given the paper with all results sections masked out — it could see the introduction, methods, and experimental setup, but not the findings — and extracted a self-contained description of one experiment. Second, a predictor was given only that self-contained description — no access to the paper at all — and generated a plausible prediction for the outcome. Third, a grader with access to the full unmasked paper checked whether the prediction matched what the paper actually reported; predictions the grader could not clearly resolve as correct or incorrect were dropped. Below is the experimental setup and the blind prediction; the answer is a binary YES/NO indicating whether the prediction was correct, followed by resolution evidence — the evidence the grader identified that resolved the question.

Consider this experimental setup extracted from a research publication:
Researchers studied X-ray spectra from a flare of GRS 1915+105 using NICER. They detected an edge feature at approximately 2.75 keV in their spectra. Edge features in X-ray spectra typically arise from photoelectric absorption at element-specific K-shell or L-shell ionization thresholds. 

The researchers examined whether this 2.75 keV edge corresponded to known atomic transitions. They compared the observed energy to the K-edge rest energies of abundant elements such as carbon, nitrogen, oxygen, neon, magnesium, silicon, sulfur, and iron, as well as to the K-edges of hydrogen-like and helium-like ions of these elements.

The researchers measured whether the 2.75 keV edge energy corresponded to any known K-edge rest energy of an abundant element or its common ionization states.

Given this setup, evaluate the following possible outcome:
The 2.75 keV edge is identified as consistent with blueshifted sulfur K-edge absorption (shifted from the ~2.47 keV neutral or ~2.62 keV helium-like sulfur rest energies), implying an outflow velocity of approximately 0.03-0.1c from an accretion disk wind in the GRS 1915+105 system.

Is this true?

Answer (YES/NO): NO